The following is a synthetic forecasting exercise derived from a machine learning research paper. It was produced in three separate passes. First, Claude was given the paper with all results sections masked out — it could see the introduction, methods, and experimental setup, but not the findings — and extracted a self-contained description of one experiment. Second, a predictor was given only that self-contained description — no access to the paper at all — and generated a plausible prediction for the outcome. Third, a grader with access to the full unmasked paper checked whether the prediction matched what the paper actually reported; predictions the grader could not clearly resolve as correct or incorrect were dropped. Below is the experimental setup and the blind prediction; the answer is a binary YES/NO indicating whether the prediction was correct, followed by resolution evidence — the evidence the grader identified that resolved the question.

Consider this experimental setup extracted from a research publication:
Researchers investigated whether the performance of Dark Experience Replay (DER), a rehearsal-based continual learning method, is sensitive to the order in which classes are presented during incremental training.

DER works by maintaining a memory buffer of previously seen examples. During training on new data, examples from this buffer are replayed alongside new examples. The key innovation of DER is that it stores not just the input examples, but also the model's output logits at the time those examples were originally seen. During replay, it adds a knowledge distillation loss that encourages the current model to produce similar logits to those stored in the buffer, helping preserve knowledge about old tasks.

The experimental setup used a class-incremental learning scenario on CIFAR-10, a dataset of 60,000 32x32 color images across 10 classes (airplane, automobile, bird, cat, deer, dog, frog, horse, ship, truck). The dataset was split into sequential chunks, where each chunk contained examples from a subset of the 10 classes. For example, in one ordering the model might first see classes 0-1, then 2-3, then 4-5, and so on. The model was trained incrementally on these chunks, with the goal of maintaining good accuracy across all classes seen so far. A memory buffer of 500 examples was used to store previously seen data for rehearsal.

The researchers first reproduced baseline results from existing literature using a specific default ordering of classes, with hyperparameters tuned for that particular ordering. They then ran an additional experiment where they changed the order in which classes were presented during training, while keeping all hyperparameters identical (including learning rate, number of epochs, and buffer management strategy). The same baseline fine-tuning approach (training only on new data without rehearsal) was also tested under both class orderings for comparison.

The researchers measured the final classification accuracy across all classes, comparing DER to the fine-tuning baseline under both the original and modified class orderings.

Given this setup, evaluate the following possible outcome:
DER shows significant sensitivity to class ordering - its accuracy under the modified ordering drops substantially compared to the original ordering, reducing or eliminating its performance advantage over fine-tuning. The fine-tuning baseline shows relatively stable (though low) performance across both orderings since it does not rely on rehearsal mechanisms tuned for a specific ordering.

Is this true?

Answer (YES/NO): NO